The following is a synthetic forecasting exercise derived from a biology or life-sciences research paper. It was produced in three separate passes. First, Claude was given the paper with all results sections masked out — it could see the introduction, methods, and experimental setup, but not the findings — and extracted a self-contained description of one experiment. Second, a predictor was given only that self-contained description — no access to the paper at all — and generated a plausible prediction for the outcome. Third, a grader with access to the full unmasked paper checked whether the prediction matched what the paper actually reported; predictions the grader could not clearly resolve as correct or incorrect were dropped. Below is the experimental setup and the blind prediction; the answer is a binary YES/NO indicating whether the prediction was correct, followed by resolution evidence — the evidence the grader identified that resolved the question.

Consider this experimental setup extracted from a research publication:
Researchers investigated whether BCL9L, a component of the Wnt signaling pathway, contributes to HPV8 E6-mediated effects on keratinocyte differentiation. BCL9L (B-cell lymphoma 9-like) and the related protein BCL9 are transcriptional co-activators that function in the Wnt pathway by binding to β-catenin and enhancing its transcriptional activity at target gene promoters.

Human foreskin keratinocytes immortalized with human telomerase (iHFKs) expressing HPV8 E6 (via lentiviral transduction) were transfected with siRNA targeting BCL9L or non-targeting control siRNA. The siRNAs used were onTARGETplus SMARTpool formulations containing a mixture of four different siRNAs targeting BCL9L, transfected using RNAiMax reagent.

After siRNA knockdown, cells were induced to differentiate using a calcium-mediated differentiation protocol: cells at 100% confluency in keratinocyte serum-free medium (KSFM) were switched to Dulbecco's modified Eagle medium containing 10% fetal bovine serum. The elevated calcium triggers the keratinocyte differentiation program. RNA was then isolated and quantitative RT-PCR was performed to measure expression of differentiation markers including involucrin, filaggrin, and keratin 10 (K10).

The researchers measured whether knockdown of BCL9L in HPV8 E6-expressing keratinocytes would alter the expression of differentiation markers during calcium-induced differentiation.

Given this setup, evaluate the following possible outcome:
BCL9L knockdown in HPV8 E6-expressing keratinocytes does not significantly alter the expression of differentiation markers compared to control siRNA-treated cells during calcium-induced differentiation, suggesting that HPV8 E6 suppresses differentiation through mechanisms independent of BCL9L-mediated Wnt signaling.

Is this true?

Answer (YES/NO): NO